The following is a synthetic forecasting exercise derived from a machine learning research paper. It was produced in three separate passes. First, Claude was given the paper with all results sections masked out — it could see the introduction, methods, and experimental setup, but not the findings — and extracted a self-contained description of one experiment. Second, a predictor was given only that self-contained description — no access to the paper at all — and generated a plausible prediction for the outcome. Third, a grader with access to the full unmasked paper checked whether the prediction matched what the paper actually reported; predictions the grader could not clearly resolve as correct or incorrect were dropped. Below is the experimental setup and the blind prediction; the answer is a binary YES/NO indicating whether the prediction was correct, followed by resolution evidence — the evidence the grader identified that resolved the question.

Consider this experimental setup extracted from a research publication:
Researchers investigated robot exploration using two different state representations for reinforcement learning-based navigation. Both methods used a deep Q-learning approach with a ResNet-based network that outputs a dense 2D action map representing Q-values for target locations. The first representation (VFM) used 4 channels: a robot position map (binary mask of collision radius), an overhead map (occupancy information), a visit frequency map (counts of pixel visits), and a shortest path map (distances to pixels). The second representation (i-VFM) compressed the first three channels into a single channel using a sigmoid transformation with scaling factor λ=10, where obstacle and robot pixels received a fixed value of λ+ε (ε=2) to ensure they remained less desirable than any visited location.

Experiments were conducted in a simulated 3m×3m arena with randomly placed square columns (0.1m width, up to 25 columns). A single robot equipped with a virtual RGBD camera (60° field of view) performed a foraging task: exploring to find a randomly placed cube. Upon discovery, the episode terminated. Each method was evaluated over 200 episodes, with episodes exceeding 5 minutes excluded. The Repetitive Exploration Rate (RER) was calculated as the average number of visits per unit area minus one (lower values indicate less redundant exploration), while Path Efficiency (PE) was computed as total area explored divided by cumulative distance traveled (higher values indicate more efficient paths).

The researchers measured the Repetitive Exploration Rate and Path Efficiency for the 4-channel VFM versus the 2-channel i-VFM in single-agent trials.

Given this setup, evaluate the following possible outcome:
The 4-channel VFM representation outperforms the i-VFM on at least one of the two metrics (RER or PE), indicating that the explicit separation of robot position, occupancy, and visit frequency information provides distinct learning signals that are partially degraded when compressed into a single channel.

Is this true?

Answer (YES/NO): YES